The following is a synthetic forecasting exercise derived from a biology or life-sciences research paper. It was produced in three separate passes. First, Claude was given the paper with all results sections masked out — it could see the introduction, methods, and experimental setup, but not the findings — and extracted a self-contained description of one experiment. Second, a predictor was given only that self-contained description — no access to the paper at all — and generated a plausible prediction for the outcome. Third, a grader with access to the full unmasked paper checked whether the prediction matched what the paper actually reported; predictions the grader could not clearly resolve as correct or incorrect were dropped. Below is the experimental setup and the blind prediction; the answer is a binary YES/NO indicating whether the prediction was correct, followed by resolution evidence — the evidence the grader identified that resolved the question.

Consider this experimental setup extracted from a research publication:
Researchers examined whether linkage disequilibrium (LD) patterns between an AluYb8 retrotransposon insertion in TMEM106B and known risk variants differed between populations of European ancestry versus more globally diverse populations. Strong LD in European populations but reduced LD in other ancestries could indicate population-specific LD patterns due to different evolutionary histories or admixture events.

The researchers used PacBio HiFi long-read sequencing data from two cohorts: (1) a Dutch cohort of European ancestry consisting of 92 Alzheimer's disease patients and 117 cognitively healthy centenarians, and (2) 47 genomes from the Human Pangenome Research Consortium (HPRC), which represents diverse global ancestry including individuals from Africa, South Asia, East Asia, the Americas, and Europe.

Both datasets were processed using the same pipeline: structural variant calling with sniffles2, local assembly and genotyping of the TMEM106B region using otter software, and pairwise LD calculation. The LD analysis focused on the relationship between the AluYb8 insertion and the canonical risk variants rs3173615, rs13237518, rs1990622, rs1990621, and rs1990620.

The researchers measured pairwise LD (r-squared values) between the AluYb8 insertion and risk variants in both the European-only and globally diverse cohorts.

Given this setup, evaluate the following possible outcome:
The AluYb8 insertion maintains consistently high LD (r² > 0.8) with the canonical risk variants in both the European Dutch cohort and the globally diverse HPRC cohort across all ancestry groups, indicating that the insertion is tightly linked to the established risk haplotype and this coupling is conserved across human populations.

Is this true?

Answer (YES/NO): NO